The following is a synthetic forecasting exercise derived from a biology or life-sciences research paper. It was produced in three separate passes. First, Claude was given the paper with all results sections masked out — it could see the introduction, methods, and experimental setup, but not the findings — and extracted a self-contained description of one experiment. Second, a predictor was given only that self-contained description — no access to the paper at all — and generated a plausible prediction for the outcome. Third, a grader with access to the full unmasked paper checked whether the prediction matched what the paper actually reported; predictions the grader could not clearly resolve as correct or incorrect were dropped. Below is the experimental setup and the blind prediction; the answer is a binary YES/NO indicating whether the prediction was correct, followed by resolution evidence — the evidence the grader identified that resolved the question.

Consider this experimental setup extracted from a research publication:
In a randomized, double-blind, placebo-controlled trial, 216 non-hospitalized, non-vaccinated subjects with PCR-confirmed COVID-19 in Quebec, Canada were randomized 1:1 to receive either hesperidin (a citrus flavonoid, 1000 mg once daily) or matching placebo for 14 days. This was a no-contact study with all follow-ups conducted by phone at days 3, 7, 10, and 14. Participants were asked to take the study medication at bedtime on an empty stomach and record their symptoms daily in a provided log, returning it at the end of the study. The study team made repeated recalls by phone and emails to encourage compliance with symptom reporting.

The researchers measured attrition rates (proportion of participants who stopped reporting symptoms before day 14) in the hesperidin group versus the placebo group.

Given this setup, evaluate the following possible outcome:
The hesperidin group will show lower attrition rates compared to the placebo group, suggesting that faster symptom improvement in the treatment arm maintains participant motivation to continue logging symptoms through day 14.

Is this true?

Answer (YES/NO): NO